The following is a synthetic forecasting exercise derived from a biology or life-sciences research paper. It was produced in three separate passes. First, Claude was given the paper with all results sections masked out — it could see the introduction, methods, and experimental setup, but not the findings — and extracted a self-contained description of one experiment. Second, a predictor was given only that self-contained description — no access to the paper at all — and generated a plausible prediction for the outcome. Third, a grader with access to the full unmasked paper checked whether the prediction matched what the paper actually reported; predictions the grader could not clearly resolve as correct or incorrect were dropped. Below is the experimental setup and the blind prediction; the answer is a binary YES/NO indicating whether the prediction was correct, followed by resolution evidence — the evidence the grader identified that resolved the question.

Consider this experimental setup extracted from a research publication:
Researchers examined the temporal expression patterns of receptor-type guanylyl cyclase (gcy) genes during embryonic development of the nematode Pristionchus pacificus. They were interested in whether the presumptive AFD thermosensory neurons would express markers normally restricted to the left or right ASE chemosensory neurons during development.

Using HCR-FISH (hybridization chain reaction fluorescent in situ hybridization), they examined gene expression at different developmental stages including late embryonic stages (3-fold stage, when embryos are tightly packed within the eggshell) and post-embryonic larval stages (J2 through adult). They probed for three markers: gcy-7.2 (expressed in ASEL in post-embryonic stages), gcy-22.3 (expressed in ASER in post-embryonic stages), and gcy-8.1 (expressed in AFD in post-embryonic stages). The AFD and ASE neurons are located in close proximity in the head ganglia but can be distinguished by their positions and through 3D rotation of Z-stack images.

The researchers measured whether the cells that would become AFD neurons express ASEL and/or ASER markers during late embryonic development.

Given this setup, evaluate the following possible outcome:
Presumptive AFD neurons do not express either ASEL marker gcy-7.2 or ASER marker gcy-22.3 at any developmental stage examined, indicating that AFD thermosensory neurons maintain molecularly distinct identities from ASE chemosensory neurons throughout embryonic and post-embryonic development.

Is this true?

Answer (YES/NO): NO